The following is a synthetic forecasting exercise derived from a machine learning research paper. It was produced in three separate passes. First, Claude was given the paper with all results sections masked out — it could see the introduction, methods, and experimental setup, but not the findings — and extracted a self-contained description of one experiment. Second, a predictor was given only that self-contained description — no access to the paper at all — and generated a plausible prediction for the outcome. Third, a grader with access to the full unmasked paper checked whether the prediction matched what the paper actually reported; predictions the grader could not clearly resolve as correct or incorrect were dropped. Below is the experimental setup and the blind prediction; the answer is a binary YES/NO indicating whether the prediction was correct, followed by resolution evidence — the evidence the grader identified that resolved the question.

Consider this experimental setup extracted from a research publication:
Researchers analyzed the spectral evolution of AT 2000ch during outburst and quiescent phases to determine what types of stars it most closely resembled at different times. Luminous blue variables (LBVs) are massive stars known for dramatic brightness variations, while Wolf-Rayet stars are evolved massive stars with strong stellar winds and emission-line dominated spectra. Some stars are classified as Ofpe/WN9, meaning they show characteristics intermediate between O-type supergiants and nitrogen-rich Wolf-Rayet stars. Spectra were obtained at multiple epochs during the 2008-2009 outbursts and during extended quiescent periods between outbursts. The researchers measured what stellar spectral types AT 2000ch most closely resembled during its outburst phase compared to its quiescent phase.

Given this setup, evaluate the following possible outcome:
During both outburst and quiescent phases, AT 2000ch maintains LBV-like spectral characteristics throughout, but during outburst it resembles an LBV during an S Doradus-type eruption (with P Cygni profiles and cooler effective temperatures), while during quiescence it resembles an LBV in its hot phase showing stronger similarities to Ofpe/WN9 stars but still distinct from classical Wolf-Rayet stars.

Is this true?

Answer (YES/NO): NO